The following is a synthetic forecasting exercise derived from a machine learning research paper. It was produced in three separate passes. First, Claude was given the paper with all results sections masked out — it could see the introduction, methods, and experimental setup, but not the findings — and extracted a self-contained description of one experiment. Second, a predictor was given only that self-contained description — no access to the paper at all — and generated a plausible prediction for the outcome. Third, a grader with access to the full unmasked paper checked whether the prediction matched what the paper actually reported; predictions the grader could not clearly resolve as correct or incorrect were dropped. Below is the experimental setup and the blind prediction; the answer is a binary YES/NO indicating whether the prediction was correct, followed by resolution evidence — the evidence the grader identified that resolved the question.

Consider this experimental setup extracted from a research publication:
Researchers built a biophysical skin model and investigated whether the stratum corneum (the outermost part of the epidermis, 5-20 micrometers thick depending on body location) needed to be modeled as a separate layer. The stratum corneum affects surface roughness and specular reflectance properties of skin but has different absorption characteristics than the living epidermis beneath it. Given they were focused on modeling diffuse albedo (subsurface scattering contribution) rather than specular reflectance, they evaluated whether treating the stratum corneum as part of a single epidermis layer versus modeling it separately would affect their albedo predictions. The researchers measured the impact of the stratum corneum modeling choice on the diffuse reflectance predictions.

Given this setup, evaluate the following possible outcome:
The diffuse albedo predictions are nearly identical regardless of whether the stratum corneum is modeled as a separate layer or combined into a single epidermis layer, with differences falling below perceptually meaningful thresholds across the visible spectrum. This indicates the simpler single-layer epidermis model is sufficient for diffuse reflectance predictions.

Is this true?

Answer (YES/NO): YES